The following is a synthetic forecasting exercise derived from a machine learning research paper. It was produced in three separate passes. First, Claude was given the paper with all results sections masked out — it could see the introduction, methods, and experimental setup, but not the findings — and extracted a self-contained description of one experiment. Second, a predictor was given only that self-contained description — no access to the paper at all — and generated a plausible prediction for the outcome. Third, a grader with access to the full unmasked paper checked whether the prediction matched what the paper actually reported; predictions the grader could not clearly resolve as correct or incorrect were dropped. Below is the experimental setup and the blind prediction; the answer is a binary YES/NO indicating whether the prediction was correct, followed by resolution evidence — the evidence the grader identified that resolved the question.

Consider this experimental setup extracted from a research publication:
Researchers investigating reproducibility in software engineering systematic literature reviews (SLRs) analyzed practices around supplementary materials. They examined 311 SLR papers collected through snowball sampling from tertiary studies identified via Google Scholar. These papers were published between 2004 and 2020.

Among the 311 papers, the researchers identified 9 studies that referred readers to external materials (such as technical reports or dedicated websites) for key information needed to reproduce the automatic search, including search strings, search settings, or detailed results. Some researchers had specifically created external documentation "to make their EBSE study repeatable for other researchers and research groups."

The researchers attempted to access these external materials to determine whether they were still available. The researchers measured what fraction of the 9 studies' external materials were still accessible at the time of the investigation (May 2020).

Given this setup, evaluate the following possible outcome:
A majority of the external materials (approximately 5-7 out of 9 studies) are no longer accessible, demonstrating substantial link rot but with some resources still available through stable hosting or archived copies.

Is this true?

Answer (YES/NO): NO